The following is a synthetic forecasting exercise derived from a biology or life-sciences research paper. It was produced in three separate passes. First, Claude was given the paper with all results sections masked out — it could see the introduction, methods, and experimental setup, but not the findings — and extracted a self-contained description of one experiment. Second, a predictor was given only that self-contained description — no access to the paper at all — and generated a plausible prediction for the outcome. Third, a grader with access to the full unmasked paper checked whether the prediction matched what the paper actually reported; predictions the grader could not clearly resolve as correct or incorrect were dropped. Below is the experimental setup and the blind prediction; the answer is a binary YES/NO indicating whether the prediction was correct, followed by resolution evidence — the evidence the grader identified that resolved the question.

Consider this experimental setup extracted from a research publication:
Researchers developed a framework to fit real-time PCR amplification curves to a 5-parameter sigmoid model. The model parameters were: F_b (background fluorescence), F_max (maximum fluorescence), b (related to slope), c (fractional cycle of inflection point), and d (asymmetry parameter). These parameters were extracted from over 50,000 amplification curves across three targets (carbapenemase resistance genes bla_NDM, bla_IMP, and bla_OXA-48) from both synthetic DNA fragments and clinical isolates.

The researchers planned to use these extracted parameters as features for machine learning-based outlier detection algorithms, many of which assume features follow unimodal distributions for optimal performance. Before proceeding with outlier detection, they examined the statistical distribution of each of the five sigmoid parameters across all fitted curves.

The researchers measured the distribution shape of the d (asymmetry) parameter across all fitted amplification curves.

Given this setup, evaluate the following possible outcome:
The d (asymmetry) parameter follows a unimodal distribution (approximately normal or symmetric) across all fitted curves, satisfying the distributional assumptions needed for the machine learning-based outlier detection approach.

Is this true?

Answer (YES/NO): NO